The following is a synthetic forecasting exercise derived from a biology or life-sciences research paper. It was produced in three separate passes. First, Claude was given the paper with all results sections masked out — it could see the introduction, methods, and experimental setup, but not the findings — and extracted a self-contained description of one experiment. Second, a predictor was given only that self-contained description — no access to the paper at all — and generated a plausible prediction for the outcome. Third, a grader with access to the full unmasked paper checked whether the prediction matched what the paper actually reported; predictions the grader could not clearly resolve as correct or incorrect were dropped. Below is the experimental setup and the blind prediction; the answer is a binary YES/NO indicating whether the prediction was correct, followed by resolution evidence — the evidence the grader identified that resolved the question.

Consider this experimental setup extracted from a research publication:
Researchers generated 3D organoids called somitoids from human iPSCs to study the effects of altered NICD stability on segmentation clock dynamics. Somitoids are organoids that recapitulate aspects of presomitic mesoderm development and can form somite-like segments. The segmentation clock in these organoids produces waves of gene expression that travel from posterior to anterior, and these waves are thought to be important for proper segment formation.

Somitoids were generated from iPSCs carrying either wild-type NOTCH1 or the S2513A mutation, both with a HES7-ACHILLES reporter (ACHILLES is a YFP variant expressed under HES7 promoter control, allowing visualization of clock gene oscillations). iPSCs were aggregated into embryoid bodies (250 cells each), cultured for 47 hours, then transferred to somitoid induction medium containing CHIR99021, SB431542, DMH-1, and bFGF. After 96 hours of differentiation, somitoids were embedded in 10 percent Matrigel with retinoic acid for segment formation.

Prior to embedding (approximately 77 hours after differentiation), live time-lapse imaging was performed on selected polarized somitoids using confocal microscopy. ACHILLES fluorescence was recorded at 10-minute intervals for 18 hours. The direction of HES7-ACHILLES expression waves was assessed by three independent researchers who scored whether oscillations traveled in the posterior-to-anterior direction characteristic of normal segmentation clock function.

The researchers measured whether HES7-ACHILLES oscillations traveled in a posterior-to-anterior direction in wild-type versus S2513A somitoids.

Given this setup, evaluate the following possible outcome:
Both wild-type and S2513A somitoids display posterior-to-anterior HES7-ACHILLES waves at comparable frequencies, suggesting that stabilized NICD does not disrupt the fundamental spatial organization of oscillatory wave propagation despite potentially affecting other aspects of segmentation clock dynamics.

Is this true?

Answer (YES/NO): NO